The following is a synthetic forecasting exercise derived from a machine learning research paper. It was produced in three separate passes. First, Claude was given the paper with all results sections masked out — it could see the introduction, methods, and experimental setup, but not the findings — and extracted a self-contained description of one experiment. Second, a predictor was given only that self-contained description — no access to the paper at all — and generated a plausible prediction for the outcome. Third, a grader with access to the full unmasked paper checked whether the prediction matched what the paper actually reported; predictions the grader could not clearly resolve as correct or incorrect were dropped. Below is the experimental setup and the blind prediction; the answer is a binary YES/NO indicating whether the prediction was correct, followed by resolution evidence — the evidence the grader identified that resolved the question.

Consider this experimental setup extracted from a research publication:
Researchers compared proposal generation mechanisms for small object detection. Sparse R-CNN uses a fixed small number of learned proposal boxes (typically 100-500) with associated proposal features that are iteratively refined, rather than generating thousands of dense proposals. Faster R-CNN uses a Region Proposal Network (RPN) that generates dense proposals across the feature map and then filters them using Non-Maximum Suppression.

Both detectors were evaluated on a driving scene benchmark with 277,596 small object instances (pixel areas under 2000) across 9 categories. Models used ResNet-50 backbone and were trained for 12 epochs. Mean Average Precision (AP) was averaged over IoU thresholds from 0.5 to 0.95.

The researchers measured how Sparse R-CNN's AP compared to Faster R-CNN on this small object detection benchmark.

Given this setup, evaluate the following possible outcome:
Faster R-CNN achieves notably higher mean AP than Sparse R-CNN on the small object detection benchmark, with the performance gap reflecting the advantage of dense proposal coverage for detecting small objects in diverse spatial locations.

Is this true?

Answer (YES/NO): YES